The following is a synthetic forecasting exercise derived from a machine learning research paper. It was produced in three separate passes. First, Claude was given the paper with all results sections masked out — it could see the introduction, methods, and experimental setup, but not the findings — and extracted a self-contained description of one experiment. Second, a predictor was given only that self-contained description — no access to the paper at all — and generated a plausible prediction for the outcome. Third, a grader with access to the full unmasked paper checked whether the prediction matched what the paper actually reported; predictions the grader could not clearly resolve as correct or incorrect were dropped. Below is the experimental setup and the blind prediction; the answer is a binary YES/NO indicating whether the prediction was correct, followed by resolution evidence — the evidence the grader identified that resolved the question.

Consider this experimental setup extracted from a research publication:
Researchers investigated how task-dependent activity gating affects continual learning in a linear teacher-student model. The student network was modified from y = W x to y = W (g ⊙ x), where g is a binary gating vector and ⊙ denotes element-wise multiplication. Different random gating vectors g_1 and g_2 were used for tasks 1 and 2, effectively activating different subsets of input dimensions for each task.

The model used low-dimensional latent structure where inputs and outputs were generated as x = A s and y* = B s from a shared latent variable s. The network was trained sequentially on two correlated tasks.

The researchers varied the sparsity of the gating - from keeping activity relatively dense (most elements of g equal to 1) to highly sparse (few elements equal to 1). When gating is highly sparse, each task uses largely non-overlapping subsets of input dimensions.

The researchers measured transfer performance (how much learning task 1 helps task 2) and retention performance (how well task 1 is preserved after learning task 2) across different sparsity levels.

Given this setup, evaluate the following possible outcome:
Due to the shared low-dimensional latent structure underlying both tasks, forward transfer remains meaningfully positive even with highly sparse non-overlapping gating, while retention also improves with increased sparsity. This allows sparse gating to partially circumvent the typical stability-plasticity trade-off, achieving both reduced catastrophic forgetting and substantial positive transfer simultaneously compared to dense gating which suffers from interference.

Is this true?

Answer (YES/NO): NO